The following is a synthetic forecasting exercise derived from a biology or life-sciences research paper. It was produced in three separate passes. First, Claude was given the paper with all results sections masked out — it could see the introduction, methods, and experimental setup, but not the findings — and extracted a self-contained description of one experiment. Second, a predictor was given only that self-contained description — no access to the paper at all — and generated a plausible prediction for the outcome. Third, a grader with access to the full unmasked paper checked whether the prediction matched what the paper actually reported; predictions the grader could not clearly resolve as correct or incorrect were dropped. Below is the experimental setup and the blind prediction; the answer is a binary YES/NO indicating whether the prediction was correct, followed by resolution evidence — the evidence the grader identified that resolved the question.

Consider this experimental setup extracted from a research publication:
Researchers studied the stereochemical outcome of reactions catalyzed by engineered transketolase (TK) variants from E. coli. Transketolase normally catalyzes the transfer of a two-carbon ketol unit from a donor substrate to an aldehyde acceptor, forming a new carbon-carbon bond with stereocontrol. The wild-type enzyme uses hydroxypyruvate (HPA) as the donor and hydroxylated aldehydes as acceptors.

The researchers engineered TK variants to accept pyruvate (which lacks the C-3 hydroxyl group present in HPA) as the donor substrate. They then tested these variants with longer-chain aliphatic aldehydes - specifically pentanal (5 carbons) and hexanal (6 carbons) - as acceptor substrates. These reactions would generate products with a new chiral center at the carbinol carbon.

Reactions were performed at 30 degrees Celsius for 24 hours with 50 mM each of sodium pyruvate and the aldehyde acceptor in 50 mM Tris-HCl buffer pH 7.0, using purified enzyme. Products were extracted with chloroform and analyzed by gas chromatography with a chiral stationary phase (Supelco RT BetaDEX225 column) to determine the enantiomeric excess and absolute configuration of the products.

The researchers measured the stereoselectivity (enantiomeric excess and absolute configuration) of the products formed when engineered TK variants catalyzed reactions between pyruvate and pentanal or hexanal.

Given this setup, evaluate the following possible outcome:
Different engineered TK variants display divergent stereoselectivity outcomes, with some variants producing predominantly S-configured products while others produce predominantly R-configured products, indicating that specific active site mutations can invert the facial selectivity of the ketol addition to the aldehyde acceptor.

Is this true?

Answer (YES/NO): NO